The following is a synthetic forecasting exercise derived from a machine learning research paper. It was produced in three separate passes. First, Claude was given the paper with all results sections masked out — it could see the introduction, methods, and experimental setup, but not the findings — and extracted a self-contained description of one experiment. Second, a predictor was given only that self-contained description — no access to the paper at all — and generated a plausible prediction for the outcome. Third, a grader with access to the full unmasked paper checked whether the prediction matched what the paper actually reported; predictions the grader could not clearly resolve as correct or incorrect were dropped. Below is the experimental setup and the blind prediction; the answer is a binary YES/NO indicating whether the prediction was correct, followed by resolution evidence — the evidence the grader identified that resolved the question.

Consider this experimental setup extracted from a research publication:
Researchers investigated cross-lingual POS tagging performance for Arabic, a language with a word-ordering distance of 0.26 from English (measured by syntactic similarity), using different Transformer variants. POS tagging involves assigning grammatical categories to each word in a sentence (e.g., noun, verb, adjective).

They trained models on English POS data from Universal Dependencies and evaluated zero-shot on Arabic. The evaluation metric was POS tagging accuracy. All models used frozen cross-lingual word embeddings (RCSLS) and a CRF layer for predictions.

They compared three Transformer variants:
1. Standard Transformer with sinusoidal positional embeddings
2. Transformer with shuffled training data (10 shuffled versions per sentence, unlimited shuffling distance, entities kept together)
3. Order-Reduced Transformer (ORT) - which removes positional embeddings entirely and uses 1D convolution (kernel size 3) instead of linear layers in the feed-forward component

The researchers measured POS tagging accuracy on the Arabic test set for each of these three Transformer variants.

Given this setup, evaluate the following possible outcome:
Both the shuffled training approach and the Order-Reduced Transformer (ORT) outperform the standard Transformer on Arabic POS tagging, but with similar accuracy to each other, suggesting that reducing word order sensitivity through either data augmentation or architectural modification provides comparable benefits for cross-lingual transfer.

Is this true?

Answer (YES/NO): NO